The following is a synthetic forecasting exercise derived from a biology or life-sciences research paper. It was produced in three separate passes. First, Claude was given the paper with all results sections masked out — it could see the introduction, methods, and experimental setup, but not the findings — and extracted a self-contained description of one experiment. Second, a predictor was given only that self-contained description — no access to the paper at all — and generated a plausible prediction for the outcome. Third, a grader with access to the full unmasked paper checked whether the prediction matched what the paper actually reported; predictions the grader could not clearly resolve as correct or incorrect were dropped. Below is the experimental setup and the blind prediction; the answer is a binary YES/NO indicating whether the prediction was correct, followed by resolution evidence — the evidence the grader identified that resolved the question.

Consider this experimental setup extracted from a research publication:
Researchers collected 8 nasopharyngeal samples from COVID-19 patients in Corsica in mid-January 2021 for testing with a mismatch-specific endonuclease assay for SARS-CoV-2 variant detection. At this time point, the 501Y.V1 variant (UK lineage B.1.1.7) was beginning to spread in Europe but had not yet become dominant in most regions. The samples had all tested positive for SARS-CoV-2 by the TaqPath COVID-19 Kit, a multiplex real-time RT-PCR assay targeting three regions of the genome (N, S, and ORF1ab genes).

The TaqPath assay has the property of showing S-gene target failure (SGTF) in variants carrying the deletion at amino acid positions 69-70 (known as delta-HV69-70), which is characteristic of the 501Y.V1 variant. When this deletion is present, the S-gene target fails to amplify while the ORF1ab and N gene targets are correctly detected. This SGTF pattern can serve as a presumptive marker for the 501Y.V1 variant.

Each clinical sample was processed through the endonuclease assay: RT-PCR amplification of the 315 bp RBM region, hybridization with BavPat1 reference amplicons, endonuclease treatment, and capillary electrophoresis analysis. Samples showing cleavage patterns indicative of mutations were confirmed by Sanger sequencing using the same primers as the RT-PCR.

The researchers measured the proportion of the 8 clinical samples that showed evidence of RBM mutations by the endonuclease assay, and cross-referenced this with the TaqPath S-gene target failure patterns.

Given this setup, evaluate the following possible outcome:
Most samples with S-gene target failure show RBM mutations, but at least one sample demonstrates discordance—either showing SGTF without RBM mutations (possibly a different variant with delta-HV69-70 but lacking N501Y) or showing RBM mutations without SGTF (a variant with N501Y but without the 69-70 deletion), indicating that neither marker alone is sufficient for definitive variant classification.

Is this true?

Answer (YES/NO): NO